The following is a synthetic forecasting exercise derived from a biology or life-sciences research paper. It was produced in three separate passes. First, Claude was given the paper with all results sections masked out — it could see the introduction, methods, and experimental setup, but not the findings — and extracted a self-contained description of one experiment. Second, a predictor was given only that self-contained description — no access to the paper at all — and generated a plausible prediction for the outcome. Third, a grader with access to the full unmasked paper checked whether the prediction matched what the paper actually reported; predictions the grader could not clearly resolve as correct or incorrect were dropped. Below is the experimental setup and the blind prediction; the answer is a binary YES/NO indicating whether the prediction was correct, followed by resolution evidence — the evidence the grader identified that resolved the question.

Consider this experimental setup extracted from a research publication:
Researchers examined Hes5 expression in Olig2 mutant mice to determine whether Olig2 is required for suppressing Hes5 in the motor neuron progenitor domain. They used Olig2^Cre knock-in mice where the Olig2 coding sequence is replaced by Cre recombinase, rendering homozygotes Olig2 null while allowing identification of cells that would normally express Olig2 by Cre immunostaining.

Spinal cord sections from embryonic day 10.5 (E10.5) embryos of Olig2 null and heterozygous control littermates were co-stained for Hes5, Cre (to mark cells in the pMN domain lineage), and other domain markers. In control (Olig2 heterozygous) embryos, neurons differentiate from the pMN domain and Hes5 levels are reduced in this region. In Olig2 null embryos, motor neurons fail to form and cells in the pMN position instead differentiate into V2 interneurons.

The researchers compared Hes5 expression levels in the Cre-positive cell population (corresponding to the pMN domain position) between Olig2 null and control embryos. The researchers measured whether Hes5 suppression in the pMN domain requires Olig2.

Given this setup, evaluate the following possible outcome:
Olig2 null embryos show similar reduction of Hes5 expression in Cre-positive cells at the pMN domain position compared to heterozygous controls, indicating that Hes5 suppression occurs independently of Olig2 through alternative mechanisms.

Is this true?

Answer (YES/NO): NO